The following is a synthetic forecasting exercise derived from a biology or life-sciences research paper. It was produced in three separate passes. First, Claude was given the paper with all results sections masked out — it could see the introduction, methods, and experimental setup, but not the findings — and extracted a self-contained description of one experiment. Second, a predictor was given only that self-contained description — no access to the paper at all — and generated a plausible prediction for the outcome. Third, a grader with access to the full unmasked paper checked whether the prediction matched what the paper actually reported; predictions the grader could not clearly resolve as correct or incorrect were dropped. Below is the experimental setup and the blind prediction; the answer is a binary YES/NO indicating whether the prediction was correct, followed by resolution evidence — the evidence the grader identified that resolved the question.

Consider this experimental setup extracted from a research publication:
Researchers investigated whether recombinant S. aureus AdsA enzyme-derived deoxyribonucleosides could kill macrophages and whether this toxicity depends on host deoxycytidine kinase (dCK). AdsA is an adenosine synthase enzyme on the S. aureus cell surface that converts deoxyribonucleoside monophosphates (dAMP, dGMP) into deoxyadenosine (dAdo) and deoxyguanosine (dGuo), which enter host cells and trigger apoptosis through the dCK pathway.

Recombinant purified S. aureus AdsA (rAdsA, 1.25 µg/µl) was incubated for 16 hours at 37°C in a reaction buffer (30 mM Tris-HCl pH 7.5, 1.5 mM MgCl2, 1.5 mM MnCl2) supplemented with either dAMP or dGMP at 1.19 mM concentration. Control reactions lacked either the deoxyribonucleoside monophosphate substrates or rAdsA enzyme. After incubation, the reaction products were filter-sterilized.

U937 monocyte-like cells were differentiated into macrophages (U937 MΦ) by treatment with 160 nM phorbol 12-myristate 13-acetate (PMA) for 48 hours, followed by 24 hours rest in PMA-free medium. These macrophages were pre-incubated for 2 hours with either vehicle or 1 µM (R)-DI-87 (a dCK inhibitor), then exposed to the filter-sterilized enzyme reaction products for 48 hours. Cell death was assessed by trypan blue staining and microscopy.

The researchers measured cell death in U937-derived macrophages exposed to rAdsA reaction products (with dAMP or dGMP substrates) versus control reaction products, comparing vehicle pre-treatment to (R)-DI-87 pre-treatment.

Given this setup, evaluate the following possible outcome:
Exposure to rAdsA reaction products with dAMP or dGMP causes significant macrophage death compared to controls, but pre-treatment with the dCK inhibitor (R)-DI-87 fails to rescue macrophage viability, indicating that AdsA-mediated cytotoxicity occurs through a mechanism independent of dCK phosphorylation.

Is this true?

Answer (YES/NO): NO